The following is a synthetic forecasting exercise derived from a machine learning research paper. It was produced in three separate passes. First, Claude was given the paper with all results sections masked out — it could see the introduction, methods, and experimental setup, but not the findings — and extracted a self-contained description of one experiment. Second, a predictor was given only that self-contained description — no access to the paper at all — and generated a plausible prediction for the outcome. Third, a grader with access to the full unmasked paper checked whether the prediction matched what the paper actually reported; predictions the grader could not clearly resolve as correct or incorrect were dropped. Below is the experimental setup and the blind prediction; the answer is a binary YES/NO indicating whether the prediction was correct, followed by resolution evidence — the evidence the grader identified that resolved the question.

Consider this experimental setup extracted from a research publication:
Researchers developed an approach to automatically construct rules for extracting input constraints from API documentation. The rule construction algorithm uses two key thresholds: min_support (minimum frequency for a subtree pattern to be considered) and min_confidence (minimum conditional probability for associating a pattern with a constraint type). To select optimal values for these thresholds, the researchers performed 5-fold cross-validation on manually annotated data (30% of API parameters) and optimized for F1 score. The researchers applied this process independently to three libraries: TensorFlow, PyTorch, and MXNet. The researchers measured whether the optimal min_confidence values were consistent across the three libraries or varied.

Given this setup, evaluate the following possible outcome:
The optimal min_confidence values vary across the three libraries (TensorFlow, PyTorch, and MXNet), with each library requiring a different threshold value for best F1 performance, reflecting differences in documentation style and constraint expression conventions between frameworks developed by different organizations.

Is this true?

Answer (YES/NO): NO